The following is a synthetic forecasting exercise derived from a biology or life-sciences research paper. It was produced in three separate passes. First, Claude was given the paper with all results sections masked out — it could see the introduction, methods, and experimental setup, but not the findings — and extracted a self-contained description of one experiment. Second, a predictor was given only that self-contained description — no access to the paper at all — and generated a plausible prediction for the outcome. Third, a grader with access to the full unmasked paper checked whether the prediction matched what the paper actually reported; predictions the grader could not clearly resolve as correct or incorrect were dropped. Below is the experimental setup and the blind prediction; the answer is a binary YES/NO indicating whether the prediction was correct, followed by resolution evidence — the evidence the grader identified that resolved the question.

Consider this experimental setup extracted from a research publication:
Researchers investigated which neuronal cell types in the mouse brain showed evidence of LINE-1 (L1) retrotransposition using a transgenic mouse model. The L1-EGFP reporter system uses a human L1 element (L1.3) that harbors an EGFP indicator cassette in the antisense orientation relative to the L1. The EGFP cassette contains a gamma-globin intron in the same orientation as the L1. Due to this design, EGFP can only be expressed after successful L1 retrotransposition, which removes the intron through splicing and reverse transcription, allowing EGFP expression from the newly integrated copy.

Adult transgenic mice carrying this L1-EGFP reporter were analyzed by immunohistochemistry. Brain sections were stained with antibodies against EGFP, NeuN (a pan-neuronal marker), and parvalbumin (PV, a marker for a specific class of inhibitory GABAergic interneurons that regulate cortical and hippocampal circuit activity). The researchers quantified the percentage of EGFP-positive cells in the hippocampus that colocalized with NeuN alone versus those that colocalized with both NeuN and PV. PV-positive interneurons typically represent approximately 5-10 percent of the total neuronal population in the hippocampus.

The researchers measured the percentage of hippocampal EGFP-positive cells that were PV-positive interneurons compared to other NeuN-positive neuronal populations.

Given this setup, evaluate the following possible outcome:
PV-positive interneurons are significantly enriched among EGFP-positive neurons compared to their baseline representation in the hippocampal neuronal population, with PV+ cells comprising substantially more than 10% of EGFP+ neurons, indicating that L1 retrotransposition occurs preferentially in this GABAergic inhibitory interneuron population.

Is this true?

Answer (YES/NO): YES